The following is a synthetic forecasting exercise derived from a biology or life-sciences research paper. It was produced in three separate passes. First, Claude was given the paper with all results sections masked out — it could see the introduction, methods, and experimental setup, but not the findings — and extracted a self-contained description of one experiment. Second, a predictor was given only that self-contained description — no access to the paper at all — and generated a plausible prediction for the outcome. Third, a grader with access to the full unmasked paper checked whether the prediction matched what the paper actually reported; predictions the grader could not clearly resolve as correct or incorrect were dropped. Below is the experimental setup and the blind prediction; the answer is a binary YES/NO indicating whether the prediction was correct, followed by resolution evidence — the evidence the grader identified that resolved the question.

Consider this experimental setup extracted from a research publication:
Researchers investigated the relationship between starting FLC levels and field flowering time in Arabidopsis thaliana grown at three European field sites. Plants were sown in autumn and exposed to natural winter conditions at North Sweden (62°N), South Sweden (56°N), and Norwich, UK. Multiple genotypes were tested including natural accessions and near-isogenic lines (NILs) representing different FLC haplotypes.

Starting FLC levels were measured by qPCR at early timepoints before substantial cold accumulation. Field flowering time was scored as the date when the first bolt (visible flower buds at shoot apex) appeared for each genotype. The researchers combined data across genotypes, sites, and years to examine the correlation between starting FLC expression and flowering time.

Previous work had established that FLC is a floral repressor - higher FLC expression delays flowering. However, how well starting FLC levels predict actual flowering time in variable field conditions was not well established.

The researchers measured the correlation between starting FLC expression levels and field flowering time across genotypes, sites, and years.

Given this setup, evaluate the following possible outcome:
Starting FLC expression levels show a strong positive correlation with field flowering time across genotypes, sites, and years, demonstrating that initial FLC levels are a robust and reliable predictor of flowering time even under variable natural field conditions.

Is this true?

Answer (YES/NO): NO